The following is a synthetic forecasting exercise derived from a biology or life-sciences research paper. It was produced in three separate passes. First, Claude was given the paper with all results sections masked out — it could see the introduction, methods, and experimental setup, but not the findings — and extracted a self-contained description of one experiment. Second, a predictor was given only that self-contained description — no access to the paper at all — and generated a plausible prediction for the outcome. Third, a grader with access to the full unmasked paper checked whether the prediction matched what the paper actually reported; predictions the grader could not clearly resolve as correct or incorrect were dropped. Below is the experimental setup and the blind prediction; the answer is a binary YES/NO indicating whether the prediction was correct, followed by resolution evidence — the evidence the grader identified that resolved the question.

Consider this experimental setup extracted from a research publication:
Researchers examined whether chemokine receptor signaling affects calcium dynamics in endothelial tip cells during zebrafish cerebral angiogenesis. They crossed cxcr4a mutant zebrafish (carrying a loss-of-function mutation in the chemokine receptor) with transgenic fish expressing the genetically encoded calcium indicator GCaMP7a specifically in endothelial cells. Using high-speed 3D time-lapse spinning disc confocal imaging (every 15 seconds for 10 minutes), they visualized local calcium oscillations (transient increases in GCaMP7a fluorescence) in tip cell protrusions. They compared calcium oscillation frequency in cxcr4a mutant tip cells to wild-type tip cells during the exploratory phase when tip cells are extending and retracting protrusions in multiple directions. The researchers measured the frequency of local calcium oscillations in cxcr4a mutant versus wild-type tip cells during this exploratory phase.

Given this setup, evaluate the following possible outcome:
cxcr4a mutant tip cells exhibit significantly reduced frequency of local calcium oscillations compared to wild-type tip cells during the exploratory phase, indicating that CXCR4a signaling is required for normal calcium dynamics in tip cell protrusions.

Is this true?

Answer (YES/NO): NO